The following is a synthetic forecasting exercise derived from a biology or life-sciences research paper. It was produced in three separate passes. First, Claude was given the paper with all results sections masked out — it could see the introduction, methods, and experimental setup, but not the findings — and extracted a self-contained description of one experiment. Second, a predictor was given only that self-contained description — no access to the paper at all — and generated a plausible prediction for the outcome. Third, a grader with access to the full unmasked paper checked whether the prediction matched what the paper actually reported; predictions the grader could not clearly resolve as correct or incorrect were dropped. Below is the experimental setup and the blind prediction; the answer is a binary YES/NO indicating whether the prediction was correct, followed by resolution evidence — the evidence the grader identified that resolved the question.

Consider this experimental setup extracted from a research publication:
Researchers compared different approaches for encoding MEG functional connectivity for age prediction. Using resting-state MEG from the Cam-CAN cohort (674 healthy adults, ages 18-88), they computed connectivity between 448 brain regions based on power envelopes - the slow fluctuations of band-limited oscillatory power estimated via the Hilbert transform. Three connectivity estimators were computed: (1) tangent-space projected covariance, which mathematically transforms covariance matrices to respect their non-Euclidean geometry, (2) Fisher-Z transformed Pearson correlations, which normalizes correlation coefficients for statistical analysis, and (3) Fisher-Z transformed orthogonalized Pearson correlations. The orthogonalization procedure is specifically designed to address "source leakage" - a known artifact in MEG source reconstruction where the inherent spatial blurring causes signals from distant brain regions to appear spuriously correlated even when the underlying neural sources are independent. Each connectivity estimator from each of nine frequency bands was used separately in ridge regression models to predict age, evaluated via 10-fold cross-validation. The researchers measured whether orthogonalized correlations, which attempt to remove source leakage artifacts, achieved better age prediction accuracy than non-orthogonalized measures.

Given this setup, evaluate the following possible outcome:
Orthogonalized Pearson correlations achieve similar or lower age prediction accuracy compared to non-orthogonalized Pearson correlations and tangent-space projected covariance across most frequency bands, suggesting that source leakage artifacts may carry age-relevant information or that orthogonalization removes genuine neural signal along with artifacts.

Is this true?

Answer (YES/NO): YES